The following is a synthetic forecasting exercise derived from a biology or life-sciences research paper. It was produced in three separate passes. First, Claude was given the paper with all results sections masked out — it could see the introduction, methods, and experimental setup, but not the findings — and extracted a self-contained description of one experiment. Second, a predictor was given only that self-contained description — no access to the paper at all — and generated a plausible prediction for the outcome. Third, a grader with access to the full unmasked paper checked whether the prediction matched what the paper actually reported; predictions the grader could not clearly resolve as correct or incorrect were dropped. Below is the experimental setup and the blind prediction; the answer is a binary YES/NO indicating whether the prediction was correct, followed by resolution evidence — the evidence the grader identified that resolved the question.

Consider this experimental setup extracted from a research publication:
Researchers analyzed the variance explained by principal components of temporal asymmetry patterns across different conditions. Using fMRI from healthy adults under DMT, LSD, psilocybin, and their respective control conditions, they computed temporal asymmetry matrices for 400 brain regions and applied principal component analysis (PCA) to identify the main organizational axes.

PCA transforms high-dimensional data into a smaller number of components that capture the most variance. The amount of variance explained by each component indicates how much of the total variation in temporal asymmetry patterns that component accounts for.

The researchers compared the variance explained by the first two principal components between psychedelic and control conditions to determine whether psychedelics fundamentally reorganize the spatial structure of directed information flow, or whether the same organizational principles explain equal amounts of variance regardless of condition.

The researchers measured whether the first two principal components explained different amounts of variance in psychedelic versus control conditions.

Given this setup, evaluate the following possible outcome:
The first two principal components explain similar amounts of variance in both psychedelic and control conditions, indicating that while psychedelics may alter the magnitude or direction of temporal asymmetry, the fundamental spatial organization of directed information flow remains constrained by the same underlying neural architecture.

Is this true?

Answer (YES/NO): YES